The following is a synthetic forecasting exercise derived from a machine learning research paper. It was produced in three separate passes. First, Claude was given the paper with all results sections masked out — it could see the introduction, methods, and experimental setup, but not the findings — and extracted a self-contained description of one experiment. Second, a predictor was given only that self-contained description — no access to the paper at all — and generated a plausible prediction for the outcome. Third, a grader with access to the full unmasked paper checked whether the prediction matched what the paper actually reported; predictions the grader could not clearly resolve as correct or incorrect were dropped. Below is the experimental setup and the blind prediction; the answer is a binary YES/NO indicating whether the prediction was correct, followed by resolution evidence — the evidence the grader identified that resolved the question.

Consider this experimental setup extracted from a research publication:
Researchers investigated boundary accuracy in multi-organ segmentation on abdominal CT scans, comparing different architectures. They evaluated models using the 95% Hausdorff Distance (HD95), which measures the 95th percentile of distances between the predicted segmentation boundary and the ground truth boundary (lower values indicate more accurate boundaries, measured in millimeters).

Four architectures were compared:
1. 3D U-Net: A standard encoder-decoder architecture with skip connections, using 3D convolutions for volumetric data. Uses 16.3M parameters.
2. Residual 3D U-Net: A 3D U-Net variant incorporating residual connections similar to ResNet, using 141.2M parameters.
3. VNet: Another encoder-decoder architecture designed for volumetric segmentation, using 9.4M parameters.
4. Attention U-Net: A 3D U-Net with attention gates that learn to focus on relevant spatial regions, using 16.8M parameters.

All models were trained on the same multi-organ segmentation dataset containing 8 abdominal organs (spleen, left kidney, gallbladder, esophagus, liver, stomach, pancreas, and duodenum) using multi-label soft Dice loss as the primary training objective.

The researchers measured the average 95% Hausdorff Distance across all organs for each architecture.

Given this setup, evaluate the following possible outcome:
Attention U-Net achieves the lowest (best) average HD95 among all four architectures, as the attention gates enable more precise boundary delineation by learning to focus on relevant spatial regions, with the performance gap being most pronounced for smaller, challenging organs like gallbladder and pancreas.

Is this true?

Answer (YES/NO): NO